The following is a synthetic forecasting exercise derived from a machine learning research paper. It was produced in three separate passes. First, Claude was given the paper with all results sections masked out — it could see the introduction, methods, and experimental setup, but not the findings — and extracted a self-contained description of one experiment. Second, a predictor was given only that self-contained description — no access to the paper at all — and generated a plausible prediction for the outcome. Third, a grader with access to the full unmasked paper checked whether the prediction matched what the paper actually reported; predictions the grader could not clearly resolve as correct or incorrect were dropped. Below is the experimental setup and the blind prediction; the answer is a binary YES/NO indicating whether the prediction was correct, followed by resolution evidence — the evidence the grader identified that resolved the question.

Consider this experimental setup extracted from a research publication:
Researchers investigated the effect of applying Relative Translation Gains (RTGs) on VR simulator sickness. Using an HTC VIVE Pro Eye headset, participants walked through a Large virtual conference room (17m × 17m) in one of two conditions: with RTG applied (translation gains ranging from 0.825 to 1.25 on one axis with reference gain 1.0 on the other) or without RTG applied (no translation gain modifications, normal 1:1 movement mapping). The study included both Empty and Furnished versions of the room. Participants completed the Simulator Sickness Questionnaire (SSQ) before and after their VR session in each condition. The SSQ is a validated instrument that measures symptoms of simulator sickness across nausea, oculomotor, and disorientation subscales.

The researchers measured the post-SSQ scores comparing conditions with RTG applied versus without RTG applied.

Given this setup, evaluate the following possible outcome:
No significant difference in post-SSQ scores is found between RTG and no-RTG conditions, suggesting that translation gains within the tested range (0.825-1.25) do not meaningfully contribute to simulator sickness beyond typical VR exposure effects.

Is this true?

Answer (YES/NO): YES